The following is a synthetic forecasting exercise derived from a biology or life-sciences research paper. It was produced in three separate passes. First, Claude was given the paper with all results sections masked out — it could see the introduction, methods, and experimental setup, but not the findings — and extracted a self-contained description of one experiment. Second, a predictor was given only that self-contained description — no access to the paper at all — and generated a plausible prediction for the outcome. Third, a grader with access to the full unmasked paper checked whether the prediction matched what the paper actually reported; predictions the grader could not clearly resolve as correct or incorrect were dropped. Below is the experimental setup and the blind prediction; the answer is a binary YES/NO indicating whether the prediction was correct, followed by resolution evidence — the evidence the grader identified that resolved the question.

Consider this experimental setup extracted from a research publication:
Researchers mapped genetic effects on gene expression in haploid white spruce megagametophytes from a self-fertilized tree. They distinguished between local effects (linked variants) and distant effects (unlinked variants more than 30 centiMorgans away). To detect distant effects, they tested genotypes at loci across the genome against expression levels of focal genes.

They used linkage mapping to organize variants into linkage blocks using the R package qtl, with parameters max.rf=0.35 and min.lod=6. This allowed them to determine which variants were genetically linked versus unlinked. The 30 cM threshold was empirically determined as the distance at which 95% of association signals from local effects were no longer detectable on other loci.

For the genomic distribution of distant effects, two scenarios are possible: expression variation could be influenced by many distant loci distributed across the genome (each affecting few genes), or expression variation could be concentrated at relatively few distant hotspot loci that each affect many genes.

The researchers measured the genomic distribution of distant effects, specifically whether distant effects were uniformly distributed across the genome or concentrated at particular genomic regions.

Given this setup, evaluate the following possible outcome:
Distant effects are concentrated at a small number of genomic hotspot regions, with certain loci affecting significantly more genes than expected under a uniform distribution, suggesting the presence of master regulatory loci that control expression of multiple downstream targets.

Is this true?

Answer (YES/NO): NO